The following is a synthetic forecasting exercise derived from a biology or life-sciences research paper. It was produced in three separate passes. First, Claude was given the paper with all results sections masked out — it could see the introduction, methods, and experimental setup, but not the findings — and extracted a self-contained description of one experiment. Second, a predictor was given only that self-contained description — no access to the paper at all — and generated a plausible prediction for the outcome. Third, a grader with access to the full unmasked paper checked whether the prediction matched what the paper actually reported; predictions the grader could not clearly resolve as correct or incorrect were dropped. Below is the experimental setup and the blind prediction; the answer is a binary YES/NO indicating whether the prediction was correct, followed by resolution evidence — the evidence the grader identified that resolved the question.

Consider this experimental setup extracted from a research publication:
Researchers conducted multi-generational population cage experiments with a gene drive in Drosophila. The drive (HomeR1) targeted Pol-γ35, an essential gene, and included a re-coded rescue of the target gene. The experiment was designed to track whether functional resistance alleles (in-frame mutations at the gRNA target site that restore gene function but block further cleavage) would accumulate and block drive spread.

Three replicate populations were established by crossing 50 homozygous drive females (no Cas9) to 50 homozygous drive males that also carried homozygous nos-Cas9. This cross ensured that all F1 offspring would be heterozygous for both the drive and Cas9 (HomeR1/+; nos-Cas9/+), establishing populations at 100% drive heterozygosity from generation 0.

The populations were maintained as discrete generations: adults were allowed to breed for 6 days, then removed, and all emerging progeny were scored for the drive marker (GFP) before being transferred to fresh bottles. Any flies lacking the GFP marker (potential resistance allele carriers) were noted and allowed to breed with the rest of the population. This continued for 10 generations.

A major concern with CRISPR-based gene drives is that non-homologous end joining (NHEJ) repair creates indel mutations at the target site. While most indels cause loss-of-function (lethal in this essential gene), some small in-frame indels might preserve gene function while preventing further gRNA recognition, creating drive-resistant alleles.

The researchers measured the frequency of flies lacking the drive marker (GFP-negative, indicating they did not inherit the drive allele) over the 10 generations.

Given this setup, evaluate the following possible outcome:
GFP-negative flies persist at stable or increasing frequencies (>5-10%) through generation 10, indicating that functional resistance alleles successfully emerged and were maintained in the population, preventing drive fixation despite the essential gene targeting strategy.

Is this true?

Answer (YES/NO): NO